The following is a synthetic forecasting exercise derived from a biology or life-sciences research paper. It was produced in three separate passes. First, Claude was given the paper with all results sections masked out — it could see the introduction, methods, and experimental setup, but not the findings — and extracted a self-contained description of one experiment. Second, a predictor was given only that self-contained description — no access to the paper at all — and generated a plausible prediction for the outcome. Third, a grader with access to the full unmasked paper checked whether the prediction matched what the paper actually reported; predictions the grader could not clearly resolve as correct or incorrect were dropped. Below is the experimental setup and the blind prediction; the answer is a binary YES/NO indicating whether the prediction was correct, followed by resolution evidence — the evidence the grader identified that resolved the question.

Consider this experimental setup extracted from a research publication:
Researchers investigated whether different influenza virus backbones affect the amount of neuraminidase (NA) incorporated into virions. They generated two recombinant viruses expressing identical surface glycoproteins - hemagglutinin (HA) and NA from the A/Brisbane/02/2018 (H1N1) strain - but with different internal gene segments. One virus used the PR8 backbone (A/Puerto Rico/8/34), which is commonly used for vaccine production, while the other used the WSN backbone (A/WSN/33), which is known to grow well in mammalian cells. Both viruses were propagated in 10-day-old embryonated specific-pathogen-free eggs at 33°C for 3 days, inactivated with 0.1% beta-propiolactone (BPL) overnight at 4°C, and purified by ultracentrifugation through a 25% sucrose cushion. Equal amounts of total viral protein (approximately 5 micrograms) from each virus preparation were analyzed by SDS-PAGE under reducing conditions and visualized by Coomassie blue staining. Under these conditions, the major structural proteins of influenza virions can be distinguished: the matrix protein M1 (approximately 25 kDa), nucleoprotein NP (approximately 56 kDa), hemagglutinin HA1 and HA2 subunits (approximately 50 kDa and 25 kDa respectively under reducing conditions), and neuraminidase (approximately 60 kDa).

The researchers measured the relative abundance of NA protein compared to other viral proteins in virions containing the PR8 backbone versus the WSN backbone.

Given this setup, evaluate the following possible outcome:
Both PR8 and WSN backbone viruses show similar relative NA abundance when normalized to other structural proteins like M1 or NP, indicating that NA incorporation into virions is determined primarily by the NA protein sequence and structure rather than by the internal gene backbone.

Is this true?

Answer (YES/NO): NO